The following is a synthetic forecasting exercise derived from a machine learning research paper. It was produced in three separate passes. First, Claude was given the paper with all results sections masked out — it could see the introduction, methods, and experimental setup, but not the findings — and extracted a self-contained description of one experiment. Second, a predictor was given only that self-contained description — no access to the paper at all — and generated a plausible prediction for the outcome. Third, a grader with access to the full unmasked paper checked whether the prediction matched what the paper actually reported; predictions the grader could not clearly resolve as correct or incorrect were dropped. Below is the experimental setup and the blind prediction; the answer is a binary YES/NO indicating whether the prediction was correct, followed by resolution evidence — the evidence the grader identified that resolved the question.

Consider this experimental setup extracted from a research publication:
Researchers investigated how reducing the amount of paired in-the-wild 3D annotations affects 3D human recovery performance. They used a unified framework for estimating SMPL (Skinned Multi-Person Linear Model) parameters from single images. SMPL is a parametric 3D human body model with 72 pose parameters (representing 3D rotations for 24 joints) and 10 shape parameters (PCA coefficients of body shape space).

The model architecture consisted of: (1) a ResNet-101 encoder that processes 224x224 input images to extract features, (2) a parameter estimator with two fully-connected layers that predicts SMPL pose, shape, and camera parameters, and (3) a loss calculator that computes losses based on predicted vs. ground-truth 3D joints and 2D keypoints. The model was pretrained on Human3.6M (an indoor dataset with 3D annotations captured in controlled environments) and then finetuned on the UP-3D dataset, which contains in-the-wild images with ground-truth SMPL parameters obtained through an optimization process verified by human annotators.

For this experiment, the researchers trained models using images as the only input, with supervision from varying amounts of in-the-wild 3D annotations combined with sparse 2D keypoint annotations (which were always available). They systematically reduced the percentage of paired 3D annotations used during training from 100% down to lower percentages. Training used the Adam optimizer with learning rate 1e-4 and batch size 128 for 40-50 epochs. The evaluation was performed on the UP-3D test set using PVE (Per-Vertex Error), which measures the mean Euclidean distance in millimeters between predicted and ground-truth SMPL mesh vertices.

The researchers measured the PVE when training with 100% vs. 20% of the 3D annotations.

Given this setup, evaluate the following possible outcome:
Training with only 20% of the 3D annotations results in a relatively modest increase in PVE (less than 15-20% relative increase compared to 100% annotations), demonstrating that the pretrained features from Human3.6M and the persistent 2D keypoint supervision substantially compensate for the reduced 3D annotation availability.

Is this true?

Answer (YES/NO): YES